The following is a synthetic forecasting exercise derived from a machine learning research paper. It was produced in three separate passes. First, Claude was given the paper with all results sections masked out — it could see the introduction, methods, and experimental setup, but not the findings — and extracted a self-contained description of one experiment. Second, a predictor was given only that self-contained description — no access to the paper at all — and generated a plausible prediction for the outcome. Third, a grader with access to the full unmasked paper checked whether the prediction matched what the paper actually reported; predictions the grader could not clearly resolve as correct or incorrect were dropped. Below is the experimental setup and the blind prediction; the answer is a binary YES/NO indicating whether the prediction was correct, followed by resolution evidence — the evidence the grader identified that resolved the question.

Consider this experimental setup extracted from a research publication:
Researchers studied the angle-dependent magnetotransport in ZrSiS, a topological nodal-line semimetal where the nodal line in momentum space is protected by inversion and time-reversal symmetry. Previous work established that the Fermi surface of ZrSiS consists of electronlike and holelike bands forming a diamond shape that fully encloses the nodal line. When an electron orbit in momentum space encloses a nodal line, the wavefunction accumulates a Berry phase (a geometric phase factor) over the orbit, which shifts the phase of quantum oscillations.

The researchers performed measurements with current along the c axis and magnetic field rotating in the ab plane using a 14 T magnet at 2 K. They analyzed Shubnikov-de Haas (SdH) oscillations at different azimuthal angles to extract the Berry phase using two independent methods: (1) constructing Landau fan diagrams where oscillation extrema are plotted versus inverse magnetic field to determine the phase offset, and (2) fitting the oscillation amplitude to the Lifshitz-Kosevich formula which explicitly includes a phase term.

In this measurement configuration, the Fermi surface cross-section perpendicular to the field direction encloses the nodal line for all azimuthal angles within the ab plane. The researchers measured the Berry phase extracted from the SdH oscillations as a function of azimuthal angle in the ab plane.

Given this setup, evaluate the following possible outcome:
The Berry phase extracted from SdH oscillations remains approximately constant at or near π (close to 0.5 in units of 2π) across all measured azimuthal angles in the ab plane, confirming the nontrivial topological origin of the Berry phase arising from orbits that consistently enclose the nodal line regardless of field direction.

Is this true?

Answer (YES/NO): NO